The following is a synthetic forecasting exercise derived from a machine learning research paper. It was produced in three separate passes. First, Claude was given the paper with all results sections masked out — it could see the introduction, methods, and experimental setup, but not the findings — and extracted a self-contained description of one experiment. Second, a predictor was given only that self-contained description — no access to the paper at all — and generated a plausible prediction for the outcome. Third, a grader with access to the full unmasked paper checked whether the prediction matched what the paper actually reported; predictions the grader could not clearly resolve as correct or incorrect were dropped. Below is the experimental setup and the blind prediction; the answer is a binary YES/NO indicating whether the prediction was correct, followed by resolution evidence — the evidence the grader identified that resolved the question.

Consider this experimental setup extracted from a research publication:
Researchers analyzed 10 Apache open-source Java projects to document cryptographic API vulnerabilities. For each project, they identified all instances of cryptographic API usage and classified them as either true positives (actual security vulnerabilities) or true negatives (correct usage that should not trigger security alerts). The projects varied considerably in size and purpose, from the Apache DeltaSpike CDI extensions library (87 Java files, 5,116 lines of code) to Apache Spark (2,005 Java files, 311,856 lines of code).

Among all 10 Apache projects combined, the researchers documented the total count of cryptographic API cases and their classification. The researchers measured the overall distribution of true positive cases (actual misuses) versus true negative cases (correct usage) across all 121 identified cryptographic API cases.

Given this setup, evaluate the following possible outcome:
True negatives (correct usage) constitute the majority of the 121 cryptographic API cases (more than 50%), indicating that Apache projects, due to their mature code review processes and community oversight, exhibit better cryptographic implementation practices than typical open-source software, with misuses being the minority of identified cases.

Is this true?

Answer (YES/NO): NO